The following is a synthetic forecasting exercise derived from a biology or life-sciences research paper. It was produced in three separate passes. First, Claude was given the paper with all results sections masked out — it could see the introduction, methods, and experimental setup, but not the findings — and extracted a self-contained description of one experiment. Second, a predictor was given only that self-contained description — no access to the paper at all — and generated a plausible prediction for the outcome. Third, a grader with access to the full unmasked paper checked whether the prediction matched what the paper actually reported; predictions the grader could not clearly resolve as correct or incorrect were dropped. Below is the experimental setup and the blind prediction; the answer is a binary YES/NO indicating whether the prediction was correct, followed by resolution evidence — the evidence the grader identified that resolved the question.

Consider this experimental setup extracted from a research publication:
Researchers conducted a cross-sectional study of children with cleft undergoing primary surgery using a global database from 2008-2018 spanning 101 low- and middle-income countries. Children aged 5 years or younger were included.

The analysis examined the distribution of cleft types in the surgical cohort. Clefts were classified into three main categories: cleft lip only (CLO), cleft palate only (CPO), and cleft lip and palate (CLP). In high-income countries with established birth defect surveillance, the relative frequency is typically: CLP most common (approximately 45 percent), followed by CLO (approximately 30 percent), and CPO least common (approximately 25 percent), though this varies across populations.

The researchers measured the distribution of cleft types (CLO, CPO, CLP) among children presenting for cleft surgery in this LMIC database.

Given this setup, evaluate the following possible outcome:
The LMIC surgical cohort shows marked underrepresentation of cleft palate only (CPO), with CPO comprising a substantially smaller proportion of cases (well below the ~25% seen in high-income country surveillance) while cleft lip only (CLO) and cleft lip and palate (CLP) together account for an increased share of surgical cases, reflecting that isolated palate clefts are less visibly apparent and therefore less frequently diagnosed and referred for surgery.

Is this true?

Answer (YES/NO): YES